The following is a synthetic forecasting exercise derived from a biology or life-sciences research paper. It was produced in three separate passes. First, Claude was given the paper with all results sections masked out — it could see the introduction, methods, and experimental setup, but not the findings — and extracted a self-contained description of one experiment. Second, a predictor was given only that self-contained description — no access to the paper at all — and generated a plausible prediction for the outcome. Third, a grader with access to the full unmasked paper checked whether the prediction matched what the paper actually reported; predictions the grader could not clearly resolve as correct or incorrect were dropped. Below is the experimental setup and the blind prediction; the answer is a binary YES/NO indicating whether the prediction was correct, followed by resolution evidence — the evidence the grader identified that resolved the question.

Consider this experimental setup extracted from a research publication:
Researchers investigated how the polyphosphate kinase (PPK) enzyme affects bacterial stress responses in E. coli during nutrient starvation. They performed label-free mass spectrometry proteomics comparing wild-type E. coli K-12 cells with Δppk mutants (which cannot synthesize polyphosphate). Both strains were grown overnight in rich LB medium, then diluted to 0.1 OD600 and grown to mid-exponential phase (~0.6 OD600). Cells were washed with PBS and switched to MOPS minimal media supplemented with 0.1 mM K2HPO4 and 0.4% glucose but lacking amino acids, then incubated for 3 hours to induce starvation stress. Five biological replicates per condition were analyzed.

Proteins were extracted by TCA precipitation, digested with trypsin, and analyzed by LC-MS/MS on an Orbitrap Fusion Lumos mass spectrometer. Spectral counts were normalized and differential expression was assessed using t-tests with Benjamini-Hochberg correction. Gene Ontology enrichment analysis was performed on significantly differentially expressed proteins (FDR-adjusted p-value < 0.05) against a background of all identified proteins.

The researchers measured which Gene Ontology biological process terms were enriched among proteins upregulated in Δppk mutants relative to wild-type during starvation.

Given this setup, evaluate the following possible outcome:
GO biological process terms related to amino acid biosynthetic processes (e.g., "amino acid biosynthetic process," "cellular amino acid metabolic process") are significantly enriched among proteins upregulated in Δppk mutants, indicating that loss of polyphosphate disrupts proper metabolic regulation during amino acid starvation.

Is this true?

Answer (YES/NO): NO